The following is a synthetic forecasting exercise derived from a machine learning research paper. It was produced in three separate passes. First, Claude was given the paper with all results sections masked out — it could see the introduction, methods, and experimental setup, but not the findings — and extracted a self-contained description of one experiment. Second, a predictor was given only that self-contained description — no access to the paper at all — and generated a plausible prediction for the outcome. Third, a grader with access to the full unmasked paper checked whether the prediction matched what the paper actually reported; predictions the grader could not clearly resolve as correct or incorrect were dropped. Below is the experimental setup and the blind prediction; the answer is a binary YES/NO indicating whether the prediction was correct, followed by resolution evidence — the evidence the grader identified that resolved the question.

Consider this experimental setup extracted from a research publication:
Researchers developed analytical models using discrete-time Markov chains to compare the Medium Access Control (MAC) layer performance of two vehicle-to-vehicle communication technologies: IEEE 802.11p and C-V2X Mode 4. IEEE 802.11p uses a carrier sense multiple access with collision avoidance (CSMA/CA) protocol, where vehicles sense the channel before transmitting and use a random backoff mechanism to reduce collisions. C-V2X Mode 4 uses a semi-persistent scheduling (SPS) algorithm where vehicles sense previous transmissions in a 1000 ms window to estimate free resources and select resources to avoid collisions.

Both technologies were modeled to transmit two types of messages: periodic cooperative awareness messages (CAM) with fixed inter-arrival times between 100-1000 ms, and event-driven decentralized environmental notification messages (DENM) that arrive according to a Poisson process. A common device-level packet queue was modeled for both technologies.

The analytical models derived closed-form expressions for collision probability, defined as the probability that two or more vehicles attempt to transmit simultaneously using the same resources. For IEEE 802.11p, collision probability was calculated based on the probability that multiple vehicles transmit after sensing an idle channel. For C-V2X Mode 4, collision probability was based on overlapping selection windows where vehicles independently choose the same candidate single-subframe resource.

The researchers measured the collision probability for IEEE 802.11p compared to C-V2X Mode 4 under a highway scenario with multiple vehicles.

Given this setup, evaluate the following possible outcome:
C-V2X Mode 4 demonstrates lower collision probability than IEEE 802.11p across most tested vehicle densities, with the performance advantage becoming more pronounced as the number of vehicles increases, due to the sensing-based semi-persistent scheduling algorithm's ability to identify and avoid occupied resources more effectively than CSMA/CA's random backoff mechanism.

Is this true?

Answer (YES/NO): YES